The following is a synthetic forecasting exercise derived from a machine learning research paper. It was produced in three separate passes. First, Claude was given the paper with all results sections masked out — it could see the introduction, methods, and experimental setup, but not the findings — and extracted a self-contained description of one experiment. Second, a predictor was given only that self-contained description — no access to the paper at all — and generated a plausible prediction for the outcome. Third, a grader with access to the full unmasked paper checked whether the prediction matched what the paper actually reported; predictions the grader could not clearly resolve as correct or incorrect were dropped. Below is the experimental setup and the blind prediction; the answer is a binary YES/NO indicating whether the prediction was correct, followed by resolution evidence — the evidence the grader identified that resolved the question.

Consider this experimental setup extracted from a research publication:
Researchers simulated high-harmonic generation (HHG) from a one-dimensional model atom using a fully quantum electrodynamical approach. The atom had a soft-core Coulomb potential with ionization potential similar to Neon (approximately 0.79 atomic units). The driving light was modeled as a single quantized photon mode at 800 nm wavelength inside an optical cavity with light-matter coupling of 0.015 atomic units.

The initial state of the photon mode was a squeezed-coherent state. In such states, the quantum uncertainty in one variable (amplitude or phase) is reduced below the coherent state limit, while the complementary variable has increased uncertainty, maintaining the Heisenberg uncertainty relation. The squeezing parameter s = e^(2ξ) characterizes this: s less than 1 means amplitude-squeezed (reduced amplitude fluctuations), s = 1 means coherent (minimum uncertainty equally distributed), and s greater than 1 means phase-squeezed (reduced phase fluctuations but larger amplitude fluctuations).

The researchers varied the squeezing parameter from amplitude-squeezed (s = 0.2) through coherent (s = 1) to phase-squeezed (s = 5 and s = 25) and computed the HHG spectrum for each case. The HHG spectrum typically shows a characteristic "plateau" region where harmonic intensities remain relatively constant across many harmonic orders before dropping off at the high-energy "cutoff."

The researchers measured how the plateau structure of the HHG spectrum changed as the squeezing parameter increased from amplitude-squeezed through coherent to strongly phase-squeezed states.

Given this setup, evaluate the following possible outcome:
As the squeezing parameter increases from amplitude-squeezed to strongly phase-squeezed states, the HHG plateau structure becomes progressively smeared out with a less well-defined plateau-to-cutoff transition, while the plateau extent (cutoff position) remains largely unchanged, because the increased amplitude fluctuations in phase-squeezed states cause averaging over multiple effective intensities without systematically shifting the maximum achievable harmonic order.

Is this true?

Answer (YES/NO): NO